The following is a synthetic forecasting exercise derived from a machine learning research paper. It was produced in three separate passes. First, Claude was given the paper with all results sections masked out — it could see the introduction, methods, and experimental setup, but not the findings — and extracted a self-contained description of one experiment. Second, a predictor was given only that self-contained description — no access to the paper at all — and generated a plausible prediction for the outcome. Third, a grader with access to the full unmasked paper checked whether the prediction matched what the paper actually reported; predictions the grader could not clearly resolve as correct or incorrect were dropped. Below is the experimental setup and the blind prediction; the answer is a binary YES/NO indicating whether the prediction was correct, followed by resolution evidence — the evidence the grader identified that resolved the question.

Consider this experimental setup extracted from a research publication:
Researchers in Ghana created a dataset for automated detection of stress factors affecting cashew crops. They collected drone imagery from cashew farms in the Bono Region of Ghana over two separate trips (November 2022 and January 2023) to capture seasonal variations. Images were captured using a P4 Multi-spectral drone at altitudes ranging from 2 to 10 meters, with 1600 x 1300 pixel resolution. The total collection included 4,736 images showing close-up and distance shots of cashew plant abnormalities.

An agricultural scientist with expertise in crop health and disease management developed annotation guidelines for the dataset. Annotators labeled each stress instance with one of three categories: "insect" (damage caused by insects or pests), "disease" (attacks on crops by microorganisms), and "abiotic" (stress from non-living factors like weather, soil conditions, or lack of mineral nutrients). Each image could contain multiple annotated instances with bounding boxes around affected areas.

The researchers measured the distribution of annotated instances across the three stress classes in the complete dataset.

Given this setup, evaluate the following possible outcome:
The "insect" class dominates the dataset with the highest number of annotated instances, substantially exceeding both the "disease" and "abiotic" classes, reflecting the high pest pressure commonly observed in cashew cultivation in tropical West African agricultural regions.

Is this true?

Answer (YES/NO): NO